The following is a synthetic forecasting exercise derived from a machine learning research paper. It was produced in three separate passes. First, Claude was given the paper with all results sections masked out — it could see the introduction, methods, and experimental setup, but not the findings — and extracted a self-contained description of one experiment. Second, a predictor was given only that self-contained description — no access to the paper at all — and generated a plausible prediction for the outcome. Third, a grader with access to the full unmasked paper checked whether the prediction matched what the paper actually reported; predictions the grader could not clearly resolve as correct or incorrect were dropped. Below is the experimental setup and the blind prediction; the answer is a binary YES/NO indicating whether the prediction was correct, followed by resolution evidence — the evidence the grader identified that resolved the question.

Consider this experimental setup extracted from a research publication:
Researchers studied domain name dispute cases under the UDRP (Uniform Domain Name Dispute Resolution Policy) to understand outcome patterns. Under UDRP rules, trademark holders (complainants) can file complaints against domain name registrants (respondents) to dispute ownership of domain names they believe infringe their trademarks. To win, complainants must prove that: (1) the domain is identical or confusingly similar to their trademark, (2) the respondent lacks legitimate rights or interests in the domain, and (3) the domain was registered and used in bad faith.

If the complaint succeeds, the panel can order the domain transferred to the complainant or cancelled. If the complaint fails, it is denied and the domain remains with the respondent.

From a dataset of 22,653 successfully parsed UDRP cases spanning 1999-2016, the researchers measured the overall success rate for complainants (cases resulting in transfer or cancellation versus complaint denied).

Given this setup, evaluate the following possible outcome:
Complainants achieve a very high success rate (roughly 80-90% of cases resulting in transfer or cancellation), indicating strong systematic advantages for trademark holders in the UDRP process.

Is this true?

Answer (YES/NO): YES